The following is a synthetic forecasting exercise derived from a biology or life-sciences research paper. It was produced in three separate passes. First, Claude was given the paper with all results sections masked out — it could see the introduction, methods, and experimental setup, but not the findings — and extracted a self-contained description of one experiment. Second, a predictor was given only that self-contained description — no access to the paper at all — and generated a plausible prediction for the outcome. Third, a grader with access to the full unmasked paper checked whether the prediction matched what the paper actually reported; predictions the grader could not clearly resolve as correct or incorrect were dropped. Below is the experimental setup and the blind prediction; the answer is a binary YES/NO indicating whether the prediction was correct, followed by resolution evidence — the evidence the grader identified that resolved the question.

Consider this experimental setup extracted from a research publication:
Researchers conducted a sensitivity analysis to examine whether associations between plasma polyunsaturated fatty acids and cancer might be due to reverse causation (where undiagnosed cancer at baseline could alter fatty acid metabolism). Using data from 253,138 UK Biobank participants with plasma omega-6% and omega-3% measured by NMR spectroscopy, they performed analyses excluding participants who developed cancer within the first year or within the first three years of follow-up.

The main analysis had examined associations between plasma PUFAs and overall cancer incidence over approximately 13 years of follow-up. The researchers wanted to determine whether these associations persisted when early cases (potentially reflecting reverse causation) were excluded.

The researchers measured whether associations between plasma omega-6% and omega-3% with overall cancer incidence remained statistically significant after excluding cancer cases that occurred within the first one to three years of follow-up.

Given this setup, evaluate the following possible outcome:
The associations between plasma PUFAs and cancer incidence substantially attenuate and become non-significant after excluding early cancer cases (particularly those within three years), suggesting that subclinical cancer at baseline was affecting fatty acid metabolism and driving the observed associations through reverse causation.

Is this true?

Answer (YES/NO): NO